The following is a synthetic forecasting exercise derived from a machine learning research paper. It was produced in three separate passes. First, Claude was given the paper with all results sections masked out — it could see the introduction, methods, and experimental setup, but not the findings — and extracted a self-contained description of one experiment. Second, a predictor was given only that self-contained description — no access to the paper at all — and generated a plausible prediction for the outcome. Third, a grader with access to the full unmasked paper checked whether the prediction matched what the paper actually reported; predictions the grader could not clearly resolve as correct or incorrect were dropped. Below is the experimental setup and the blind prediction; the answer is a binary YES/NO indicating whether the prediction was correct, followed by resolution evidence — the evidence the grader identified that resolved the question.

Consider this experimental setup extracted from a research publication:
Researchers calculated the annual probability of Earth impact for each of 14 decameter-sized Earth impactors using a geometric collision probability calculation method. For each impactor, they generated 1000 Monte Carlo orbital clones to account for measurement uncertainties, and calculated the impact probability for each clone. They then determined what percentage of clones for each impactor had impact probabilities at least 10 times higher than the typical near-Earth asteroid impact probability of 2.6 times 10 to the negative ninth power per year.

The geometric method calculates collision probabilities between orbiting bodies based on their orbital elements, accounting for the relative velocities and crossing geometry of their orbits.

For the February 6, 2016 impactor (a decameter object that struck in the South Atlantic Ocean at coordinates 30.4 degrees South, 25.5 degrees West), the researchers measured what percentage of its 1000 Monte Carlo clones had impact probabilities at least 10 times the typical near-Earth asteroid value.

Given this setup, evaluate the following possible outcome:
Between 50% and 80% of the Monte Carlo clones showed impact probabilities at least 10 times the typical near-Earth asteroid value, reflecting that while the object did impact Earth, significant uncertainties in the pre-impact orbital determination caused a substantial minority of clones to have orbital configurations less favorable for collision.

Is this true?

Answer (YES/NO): NO